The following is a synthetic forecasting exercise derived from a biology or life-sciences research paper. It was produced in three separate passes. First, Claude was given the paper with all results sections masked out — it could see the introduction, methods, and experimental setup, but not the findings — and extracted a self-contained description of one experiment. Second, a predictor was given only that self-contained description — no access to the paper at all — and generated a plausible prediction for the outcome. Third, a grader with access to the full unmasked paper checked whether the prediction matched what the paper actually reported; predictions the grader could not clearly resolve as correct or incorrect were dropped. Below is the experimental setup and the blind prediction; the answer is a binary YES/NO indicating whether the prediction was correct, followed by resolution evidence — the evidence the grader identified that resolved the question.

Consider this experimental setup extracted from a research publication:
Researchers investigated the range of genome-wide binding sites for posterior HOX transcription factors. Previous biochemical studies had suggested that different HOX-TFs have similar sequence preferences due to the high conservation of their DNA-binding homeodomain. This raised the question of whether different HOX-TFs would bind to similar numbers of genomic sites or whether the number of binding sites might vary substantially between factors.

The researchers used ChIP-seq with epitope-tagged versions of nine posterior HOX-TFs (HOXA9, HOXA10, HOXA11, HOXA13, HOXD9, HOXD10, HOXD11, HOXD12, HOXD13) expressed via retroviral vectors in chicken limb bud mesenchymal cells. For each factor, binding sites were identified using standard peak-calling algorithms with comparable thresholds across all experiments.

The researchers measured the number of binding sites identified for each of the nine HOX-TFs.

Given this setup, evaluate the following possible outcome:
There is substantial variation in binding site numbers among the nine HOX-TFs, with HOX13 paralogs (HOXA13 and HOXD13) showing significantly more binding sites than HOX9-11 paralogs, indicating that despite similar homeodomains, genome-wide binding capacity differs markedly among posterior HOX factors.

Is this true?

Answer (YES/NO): NO